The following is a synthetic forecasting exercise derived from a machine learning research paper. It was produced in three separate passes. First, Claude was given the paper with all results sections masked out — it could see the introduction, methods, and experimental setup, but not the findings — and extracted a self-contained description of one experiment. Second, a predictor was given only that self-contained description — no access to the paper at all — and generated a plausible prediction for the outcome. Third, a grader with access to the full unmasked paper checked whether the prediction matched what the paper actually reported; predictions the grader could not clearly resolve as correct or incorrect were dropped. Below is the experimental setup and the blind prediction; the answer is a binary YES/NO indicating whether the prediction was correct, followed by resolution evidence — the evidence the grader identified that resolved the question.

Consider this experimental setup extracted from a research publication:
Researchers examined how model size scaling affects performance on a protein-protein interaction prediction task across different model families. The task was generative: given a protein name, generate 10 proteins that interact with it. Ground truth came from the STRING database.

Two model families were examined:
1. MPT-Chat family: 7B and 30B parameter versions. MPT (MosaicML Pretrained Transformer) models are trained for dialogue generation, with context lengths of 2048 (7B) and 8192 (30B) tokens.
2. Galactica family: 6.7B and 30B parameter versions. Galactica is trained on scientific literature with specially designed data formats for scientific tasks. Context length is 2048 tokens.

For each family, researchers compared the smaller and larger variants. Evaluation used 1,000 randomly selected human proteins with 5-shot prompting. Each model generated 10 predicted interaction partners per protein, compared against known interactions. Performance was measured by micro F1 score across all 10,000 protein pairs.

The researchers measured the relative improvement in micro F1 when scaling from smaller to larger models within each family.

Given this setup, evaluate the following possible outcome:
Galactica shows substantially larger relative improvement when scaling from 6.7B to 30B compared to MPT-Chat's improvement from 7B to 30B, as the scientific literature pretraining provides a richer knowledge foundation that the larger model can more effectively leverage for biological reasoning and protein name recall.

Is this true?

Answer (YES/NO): NO